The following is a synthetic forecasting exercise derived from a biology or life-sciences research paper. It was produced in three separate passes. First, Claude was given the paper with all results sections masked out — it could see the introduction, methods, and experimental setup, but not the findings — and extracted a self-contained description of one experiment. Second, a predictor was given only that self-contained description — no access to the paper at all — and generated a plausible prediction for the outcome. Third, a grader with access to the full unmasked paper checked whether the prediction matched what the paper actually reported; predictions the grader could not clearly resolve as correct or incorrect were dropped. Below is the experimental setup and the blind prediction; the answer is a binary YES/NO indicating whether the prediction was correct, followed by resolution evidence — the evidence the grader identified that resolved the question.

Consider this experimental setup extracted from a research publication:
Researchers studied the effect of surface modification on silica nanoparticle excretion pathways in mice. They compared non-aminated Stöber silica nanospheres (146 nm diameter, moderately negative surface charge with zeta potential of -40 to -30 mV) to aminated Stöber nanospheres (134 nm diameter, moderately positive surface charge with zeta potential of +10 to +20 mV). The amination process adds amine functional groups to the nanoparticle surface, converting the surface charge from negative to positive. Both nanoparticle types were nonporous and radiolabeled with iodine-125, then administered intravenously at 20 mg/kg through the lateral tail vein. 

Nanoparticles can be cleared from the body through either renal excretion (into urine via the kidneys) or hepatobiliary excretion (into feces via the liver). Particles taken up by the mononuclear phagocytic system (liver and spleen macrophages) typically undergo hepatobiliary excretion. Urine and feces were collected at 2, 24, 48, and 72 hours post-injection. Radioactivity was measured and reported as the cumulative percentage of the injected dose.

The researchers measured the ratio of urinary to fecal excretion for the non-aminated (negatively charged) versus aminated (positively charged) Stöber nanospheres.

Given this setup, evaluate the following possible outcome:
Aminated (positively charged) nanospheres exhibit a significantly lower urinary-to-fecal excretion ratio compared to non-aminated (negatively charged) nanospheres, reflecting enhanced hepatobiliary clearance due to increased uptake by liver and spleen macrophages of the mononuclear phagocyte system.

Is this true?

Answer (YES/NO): YES